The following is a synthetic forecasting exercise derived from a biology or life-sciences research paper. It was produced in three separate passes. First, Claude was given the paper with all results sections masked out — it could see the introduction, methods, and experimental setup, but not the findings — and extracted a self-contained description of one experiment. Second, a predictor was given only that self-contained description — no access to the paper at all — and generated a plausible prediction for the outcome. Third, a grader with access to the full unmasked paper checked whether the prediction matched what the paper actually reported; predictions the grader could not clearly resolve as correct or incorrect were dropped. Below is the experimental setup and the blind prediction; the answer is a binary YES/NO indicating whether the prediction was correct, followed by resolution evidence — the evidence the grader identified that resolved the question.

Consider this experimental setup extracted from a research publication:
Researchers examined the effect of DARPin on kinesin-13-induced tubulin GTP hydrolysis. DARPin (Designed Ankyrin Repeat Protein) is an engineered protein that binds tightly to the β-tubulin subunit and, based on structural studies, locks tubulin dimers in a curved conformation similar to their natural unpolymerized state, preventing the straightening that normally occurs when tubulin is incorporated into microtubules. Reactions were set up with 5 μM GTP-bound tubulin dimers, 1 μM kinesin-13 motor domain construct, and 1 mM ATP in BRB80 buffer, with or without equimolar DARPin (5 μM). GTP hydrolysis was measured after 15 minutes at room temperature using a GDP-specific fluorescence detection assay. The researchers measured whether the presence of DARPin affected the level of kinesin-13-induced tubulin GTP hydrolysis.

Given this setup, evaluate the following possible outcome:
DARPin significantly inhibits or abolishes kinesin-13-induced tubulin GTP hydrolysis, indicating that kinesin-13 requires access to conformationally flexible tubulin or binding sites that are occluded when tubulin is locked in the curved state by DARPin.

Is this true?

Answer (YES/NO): NO